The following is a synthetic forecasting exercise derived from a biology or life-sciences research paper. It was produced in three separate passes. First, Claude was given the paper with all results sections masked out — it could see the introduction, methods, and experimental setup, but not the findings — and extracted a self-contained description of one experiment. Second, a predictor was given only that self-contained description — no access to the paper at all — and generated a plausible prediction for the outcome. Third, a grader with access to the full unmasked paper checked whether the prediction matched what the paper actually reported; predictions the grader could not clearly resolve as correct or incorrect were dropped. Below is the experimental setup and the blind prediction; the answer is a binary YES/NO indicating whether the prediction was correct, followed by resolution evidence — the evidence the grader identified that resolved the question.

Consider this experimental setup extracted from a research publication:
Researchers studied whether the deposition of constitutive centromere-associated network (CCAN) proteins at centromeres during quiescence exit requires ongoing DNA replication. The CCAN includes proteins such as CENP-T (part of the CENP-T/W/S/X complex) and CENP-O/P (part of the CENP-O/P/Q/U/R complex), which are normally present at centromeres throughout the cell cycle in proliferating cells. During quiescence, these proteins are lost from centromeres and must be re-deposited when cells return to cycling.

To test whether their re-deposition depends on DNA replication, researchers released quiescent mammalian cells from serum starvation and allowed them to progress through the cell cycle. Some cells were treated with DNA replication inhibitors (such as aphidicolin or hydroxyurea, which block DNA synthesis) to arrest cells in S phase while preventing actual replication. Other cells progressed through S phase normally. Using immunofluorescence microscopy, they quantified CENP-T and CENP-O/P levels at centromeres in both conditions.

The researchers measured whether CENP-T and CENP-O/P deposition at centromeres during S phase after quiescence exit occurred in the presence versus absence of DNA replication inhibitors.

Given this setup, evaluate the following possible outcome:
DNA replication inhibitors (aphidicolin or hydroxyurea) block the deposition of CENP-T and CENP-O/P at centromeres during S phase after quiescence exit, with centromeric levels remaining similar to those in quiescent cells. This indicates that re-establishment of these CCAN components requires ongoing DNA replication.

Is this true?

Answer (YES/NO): NO